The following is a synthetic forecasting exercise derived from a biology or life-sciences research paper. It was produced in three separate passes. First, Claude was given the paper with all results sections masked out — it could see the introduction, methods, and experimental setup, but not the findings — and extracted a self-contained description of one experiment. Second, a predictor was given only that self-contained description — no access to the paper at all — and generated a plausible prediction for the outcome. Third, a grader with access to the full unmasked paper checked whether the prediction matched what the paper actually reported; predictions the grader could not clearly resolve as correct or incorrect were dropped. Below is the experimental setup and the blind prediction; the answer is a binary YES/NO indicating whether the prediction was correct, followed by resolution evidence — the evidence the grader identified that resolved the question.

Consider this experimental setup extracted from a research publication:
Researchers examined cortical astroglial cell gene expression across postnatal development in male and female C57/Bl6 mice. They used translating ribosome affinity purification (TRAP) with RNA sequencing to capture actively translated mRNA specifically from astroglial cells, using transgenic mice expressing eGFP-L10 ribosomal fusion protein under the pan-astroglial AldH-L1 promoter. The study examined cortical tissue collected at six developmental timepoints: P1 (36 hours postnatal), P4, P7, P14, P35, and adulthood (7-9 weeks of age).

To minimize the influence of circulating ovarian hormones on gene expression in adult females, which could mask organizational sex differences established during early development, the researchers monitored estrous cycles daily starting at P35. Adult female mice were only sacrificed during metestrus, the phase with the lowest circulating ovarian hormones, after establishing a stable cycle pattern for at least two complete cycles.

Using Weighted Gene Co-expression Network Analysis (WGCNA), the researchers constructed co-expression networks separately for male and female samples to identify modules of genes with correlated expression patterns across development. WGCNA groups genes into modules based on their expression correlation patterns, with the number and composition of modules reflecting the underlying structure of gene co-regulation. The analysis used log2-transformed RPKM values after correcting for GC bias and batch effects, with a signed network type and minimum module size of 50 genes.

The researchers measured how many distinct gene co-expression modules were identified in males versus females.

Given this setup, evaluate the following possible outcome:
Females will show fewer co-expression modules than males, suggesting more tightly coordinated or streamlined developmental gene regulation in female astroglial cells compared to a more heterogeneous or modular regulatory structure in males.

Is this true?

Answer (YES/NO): NO